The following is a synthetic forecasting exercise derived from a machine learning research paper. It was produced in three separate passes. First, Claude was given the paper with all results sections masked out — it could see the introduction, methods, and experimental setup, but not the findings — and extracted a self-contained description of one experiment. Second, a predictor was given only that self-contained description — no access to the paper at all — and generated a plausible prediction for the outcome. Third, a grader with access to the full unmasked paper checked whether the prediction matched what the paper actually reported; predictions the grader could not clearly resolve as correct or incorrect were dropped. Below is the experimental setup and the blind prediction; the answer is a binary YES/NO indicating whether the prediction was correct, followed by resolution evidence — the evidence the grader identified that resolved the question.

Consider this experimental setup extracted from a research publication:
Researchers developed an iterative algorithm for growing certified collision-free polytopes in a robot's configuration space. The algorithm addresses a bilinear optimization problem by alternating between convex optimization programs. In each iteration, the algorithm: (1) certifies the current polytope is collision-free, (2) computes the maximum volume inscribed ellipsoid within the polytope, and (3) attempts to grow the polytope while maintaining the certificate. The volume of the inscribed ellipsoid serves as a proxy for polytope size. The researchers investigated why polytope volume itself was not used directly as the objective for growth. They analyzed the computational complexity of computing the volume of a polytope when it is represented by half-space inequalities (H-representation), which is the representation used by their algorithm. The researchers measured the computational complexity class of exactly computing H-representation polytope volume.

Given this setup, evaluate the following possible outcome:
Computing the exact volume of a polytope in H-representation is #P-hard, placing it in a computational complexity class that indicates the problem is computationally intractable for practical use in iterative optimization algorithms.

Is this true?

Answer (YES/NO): YES